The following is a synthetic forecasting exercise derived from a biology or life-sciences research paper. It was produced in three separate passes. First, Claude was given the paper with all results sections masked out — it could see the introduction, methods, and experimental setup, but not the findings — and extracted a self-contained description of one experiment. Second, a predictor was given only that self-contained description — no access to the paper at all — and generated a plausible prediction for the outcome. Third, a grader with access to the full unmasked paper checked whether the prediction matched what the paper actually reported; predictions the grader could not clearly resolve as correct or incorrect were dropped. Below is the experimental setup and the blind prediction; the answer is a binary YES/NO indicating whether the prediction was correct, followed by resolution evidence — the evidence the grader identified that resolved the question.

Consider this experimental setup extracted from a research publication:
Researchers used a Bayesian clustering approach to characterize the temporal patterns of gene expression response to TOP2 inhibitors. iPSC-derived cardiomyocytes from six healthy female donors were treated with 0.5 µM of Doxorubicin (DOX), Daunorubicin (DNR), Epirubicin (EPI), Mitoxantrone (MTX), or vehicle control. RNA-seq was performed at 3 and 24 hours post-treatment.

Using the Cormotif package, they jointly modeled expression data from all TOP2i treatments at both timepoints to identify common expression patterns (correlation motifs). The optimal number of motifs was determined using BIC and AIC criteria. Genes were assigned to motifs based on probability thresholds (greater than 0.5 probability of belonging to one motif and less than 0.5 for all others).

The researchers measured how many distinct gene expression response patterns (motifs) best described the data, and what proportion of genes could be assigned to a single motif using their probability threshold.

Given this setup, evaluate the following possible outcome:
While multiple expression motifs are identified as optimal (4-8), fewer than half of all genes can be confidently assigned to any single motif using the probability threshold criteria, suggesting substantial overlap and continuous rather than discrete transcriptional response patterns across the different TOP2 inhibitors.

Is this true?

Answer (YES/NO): NO